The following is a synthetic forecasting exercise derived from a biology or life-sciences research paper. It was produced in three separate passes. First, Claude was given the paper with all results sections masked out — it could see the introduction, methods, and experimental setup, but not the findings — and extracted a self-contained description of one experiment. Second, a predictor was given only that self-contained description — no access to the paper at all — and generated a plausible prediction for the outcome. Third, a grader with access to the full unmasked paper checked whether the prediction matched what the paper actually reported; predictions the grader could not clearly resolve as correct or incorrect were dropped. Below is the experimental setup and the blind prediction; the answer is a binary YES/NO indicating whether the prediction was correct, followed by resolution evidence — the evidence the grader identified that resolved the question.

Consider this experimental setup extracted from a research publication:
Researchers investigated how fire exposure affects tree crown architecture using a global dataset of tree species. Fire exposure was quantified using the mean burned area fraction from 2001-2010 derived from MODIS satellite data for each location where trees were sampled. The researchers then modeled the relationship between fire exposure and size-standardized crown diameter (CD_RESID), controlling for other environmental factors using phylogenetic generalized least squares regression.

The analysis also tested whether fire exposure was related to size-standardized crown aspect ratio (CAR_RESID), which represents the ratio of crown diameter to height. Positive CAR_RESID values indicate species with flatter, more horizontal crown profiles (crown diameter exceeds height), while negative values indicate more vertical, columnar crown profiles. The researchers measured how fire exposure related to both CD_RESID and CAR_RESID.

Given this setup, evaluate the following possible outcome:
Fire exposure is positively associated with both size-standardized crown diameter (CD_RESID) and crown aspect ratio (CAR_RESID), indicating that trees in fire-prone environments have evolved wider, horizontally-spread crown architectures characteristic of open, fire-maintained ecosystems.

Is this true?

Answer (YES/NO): YES